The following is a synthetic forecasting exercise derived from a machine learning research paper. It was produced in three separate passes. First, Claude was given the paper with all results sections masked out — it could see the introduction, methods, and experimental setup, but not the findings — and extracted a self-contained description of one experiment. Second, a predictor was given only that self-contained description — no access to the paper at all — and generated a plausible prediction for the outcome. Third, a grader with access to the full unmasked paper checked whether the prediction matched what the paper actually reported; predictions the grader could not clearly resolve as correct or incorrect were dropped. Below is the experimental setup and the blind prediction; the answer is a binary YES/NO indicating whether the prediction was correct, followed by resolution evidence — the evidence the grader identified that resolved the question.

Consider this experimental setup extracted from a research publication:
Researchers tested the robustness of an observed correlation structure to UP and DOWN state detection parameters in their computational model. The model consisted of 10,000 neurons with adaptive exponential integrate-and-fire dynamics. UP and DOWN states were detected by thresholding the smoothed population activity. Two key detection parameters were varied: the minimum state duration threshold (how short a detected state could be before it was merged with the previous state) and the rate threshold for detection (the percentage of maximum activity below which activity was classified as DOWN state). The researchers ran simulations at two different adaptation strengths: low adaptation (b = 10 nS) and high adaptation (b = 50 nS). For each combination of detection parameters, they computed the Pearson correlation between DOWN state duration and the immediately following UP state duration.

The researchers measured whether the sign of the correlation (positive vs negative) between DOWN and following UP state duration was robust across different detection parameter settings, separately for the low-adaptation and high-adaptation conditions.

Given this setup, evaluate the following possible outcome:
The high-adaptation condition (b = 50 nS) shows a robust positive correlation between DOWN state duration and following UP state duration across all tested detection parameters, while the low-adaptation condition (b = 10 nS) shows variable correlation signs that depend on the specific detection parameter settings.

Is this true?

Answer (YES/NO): NO